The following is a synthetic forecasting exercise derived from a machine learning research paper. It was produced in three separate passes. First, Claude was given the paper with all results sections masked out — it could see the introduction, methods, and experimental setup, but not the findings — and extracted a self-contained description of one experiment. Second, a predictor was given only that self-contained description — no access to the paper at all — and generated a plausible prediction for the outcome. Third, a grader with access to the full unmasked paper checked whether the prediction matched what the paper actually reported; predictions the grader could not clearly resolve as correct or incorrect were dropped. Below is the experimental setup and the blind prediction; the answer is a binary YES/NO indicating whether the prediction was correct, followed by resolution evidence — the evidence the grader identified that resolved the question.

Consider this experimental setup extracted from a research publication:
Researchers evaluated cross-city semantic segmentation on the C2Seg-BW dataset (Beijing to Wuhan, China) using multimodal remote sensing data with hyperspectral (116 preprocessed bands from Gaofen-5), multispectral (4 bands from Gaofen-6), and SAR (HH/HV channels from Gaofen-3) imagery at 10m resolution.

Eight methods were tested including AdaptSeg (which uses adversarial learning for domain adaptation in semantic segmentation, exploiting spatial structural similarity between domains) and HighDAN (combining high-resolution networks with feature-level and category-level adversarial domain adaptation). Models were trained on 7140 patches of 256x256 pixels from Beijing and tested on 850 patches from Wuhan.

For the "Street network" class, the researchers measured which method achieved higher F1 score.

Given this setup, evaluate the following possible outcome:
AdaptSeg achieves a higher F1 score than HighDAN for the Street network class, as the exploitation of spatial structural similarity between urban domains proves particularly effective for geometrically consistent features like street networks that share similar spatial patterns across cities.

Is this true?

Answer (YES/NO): YES